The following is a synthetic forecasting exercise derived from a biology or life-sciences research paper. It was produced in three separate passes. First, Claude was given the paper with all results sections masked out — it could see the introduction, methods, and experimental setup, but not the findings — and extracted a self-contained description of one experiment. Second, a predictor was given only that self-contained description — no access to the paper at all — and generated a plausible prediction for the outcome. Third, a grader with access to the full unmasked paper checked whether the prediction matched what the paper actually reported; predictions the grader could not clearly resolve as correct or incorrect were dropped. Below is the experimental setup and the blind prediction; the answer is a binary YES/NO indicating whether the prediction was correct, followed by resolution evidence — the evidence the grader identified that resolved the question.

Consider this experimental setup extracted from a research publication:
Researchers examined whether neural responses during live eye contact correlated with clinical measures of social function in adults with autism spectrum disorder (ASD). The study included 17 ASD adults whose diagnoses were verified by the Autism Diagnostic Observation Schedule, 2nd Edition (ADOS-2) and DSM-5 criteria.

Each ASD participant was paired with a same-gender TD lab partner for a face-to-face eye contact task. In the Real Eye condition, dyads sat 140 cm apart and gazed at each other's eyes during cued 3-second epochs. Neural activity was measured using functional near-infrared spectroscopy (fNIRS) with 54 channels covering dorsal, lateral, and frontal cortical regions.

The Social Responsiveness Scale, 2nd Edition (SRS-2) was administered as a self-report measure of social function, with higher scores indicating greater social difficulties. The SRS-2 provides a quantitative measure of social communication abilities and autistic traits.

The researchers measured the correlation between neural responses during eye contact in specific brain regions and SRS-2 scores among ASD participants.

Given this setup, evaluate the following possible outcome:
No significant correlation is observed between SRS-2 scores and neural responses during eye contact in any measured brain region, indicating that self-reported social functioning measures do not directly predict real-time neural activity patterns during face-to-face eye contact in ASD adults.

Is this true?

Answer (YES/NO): NO